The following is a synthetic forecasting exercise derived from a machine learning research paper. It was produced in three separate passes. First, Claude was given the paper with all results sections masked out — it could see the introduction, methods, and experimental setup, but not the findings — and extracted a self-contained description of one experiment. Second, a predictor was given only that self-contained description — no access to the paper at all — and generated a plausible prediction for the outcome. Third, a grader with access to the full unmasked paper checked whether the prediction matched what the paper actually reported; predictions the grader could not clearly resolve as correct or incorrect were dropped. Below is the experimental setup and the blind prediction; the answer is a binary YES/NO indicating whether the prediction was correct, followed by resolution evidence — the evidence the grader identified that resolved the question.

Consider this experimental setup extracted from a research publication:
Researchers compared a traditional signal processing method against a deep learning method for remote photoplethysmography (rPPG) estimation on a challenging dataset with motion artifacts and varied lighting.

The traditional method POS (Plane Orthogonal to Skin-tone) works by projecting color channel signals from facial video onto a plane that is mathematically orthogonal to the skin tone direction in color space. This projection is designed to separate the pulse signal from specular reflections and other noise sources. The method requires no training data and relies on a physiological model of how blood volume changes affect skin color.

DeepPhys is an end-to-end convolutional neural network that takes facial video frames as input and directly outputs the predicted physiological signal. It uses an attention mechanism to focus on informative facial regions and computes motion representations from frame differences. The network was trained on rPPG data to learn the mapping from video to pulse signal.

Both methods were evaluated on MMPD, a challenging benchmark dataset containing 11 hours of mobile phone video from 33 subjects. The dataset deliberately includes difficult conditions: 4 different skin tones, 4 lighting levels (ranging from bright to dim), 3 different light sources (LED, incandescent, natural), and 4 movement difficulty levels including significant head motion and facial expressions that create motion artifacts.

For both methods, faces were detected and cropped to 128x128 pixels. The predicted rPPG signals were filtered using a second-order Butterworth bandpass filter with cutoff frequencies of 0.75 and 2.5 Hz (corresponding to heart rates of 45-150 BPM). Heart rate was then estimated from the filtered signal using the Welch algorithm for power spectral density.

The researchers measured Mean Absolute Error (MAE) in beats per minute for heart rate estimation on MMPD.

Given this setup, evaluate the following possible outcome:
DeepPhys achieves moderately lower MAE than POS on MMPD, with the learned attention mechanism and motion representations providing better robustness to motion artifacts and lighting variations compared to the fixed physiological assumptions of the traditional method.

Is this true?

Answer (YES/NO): NO